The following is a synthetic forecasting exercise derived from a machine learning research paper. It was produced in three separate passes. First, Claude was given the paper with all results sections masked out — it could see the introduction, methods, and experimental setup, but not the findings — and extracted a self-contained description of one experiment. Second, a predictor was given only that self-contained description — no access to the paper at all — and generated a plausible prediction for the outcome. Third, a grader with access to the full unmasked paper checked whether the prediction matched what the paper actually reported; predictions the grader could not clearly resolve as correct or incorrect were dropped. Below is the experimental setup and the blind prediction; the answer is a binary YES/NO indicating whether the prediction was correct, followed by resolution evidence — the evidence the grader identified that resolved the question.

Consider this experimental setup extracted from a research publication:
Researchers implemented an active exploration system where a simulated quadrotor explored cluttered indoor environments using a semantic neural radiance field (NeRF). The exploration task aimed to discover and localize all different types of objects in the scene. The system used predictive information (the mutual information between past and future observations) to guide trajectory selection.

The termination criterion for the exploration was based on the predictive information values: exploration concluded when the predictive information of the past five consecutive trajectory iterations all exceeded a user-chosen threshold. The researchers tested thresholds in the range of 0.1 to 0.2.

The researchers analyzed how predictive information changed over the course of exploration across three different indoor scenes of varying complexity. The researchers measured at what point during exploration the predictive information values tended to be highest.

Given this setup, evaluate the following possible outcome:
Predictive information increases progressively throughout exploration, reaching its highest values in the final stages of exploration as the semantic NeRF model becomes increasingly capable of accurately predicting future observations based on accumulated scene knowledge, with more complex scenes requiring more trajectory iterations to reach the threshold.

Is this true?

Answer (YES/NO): NO